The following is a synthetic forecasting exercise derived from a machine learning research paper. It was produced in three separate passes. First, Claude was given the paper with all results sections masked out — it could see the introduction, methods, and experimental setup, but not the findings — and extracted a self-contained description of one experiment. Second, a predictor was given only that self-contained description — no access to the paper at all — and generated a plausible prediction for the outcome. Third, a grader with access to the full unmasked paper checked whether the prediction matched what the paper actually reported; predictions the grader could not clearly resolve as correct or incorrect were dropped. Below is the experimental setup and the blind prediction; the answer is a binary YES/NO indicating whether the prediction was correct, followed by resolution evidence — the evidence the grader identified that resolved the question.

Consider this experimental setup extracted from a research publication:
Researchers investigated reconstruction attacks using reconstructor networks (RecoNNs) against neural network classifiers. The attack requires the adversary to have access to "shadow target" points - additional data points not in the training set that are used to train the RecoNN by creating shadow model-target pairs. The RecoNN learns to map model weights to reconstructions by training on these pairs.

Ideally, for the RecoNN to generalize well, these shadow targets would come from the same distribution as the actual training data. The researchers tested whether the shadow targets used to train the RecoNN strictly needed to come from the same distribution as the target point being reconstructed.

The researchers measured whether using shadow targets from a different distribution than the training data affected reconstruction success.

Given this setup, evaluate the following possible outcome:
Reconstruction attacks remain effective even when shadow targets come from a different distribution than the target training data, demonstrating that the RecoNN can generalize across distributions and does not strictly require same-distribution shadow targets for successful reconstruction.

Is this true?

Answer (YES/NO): YES